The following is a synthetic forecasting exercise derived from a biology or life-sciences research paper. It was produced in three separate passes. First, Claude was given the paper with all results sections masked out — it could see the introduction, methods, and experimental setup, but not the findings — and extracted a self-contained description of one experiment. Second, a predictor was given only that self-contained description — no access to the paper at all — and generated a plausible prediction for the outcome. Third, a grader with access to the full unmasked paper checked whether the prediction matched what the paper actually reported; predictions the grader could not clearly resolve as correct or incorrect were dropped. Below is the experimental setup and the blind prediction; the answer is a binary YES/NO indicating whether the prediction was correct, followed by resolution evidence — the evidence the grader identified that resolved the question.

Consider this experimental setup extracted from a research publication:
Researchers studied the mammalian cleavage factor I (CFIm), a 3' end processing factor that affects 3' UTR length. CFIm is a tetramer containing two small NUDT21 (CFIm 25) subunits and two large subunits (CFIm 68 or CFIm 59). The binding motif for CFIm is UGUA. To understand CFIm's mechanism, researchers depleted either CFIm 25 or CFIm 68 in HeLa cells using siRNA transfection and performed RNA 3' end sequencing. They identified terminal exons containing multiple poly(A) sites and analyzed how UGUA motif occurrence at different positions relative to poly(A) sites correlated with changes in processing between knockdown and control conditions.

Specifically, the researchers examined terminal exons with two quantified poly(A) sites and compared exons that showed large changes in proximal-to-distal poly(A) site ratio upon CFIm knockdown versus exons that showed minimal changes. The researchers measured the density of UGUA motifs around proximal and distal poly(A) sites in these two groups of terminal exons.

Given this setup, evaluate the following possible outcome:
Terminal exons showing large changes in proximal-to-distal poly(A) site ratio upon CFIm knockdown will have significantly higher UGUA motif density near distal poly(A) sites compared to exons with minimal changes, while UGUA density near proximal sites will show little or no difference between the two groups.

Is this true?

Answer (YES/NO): YES